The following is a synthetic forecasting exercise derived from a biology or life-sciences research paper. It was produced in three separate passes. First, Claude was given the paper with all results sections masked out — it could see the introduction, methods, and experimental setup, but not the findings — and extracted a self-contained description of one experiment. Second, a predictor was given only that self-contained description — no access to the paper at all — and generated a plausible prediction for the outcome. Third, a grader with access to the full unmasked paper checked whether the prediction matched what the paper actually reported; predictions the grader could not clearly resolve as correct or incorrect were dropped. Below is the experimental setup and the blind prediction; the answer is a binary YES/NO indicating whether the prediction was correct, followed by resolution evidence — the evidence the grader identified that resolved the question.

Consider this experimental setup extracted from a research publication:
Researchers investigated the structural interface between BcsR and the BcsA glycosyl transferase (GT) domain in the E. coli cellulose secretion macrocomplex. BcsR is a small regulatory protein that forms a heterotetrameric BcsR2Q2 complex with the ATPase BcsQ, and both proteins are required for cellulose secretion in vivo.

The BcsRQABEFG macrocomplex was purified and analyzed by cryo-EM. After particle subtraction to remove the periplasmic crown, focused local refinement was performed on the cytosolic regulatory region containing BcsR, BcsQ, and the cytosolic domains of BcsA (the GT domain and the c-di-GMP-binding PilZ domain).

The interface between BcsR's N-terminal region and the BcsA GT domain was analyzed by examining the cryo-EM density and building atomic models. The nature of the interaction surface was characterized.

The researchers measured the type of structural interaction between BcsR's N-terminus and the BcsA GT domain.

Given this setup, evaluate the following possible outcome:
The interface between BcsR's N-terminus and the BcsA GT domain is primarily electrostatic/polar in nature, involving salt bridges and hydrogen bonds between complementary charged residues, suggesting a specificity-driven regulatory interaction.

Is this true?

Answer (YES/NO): NO